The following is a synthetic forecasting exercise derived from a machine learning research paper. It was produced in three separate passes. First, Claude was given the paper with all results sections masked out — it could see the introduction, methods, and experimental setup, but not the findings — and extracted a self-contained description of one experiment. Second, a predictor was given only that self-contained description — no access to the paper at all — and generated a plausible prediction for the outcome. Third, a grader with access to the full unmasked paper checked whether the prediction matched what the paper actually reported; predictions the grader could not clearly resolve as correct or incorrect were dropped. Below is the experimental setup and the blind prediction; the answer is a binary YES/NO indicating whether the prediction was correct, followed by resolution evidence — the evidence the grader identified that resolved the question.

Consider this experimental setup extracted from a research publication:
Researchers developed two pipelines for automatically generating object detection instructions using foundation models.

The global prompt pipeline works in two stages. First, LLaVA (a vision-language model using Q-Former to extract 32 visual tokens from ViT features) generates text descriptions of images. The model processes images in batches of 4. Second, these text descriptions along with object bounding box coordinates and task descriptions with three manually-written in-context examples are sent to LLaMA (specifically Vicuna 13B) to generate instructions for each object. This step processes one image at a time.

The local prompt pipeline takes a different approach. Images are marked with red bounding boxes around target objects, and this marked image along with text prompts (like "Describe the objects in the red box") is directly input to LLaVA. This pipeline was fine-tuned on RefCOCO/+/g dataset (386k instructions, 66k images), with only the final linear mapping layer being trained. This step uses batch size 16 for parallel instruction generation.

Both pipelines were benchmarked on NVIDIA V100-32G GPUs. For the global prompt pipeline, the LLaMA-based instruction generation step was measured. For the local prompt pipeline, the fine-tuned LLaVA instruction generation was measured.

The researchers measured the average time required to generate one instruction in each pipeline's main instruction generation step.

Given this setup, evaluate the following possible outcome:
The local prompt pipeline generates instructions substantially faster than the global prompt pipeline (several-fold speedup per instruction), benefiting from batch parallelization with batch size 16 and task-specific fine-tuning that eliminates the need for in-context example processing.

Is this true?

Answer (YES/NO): YES